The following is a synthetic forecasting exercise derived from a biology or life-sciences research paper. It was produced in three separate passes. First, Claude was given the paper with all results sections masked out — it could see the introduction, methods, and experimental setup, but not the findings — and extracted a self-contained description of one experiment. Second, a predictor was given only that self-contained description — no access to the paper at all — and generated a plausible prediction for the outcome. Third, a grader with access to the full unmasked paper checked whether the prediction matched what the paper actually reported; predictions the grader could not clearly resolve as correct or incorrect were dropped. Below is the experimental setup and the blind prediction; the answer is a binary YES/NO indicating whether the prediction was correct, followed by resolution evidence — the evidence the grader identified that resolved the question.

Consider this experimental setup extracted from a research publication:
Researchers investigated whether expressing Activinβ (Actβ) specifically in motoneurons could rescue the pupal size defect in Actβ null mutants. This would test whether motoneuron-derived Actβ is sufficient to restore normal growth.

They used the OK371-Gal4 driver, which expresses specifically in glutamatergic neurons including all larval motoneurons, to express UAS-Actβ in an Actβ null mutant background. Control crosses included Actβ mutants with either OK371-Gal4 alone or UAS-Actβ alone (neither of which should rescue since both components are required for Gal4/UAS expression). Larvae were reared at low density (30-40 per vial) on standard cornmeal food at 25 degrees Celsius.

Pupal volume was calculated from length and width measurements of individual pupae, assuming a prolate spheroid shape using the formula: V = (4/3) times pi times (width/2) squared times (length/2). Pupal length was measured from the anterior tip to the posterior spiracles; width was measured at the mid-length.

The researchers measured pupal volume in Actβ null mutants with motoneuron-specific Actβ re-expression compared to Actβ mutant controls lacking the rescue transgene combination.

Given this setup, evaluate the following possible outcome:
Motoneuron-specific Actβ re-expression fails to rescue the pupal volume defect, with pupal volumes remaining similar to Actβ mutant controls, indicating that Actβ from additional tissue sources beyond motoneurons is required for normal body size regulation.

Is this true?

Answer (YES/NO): NO